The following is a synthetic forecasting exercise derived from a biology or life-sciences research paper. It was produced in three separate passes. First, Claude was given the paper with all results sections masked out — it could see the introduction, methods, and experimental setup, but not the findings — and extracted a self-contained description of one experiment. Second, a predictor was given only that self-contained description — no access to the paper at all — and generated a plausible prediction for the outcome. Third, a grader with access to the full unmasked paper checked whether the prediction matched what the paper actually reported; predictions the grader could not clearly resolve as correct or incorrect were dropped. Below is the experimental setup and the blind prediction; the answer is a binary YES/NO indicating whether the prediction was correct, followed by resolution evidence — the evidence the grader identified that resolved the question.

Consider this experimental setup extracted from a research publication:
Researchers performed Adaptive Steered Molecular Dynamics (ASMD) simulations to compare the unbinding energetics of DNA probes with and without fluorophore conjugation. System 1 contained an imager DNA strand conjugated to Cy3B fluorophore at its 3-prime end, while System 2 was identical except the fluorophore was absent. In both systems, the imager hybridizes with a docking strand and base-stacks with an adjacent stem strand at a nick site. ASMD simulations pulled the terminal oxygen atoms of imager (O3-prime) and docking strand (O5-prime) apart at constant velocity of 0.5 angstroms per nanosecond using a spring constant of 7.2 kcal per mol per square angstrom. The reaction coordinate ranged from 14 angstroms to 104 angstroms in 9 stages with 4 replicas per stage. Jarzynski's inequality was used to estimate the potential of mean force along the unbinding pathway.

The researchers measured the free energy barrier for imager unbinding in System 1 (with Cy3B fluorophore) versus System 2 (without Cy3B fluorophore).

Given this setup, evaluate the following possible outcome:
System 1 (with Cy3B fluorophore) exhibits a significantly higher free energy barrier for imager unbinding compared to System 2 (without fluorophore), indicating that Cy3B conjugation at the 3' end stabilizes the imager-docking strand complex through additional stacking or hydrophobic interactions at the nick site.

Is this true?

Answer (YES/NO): YES